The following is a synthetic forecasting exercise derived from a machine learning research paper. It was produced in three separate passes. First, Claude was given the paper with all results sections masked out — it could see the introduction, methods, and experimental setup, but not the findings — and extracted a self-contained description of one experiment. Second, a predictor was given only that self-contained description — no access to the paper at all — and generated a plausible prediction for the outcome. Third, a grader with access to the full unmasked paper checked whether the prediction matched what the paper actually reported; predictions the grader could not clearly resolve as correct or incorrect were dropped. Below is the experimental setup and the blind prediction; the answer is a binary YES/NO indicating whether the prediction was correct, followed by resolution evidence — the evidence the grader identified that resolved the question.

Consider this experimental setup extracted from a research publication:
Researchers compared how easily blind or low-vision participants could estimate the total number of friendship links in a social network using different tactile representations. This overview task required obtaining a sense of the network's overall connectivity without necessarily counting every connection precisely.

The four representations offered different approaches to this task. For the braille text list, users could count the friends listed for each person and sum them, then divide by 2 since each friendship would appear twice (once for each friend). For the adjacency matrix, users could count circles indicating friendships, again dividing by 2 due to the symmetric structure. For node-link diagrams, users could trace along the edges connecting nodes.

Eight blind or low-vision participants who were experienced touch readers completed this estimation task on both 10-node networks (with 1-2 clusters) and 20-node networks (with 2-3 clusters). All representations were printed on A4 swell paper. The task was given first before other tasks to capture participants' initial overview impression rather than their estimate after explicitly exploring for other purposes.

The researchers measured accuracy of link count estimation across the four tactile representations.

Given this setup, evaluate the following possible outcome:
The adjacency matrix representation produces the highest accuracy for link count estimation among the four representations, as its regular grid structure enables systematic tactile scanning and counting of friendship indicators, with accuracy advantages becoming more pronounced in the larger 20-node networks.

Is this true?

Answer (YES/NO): NO